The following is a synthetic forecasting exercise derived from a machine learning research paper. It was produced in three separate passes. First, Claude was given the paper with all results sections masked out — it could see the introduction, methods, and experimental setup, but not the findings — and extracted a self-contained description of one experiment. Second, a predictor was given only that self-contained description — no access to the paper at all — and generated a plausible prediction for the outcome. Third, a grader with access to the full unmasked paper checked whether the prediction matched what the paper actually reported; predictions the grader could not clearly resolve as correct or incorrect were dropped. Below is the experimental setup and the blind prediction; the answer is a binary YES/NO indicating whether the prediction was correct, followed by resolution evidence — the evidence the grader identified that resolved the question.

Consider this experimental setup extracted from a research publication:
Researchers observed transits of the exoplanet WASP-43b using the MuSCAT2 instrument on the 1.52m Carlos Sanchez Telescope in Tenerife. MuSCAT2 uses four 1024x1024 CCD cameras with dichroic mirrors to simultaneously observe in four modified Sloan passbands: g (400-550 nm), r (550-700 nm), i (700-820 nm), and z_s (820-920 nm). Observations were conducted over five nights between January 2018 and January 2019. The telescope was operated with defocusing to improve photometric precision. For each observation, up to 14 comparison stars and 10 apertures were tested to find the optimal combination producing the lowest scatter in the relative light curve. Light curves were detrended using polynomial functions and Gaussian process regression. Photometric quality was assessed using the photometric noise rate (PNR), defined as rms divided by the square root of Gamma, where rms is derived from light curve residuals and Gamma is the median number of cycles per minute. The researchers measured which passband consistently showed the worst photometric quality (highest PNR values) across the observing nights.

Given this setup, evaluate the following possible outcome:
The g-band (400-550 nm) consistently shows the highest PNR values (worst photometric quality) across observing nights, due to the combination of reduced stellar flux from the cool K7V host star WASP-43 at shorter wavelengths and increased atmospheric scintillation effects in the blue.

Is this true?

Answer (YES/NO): NO